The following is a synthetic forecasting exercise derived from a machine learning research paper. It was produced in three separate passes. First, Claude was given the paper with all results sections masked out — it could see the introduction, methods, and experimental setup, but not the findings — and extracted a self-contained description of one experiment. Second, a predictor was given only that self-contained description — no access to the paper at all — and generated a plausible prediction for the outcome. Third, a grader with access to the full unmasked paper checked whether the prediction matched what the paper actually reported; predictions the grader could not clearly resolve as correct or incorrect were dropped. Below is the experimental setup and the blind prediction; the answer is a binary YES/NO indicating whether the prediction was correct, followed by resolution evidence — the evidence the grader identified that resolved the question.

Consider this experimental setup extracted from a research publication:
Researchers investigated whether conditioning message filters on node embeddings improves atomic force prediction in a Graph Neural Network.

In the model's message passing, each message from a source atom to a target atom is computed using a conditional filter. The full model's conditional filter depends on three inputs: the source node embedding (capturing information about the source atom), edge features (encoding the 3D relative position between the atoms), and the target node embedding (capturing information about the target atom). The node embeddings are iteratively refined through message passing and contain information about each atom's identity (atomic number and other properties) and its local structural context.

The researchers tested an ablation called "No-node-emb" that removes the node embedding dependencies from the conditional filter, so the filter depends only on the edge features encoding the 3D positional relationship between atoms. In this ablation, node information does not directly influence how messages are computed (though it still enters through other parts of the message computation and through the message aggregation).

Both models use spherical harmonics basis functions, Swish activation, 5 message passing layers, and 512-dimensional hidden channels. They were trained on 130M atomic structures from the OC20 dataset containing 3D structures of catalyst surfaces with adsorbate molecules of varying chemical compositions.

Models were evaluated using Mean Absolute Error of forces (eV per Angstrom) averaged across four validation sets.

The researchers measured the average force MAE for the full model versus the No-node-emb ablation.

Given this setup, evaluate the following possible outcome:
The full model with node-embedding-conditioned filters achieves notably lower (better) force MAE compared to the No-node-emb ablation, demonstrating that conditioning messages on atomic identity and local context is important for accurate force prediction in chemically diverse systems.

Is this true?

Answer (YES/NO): YES